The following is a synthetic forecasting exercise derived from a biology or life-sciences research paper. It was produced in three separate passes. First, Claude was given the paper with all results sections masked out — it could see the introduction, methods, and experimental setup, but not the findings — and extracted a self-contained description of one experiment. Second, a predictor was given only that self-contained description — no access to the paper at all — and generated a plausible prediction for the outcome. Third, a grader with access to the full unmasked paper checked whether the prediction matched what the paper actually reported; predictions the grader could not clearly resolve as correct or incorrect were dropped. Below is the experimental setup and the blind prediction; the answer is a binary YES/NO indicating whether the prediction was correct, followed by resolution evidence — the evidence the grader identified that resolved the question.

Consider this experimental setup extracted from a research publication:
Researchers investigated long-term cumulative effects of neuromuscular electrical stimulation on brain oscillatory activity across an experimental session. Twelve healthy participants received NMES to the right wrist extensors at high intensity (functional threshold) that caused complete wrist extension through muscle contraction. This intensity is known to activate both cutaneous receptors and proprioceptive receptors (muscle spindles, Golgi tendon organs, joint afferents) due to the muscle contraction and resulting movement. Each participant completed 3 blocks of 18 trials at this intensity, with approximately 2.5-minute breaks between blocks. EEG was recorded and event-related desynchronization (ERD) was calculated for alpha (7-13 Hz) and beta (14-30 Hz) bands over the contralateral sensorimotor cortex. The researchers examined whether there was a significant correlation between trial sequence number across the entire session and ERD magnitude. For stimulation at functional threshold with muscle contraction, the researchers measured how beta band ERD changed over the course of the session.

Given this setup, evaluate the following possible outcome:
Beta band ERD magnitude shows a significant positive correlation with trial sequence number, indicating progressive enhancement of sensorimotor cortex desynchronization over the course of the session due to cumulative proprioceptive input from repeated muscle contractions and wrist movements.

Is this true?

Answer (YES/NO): YES